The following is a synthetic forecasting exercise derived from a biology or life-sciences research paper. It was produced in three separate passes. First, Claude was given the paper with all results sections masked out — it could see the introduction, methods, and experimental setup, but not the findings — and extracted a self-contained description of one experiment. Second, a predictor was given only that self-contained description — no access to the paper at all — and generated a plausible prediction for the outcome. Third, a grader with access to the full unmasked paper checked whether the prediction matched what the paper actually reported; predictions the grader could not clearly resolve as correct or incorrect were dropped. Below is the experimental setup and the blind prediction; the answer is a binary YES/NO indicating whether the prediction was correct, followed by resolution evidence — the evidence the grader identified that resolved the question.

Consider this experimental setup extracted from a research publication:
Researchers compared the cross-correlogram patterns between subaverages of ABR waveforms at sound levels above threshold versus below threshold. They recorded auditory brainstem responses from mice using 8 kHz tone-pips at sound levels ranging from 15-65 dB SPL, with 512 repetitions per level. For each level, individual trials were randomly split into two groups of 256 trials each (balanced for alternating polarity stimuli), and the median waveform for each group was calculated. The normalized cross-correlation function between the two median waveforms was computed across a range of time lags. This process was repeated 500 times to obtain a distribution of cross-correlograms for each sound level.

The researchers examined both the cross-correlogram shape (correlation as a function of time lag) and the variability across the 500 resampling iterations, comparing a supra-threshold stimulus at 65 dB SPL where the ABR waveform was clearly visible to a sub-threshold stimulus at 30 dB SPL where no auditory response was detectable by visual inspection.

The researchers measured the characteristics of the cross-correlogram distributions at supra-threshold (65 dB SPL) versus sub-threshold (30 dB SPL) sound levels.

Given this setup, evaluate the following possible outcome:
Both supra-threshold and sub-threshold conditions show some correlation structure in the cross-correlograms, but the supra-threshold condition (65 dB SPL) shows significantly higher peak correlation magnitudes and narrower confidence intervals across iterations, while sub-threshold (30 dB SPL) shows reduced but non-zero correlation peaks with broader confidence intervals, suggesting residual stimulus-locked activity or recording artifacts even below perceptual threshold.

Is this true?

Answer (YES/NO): NO